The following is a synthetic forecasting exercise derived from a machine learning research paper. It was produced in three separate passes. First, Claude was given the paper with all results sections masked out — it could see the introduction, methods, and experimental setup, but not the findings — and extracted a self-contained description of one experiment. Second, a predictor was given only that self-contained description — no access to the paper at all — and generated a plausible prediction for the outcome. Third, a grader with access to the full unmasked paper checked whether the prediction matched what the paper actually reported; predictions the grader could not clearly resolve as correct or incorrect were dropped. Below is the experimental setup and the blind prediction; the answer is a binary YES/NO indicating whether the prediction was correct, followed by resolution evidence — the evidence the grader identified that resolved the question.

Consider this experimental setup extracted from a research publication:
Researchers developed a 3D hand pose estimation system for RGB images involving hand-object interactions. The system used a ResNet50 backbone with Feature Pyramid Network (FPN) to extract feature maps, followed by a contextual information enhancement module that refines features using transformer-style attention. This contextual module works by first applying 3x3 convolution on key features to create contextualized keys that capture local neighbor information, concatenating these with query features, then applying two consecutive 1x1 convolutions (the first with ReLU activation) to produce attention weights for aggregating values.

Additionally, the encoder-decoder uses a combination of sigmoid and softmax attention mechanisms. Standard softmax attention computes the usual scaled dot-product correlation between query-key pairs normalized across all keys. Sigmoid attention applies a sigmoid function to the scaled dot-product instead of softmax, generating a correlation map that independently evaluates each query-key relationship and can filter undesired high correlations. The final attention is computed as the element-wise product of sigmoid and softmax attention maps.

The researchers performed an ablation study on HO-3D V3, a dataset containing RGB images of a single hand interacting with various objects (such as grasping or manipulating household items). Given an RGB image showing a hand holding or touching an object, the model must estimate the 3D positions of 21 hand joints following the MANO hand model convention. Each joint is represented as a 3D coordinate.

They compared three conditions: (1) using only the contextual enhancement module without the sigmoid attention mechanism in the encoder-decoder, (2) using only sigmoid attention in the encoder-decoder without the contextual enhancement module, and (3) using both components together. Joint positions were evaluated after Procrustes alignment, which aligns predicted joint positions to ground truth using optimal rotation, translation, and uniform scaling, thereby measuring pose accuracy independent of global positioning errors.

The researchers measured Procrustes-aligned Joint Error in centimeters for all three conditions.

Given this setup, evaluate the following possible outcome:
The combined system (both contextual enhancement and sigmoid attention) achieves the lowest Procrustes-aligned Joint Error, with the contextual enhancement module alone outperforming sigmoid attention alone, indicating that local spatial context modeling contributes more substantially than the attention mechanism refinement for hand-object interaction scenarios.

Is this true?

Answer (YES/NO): NO